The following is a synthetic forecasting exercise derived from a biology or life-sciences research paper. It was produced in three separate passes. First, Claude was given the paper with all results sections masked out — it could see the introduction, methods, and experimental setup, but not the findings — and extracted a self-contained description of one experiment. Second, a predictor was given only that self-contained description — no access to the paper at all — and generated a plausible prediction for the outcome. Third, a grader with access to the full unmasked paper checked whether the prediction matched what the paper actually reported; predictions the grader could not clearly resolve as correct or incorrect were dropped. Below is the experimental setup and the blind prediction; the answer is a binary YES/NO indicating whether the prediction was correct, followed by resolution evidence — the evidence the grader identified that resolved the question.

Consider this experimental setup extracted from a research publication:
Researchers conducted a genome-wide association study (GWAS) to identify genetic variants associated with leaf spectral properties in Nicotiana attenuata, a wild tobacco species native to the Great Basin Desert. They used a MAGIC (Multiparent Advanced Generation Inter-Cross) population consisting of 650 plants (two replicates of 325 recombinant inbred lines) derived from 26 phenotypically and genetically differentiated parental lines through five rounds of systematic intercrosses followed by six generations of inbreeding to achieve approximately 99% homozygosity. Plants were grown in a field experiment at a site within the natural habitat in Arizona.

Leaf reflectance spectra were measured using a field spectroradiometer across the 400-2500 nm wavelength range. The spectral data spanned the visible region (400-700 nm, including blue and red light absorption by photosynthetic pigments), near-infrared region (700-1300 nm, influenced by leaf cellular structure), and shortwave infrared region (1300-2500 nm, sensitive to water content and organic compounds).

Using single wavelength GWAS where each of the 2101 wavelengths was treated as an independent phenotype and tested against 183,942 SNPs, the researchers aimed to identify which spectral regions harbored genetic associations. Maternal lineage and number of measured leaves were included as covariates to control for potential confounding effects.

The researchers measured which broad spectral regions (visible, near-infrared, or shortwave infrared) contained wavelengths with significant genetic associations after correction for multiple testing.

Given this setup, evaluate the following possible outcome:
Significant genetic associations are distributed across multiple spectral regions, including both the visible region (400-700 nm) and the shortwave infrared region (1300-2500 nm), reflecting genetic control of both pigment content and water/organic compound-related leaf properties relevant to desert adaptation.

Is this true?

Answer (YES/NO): NO